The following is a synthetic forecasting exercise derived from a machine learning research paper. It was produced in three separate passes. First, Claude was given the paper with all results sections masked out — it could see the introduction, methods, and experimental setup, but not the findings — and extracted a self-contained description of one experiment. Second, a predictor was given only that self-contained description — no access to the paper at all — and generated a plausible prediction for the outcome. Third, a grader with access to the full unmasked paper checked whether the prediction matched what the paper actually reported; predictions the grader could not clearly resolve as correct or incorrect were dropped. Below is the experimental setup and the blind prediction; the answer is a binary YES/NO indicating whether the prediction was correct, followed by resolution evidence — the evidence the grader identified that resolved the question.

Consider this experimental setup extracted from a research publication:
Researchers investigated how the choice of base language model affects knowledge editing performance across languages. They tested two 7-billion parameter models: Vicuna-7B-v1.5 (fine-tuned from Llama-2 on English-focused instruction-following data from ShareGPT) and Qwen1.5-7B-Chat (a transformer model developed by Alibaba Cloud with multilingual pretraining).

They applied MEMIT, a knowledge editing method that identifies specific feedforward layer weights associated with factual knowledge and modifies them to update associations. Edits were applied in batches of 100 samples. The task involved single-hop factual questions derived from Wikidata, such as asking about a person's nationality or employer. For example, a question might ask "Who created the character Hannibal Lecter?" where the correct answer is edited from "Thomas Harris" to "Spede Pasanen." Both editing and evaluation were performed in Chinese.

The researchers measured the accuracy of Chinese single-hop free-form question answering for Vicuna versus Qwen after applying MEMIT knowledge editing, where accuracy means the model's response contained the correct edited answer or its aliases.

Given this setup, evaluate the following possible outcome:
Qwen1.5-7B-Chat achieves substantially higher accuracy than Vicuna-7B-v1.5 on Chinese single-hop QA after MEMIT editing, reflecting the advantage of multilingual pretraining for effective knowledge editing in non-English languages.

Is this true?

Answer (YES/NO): YES